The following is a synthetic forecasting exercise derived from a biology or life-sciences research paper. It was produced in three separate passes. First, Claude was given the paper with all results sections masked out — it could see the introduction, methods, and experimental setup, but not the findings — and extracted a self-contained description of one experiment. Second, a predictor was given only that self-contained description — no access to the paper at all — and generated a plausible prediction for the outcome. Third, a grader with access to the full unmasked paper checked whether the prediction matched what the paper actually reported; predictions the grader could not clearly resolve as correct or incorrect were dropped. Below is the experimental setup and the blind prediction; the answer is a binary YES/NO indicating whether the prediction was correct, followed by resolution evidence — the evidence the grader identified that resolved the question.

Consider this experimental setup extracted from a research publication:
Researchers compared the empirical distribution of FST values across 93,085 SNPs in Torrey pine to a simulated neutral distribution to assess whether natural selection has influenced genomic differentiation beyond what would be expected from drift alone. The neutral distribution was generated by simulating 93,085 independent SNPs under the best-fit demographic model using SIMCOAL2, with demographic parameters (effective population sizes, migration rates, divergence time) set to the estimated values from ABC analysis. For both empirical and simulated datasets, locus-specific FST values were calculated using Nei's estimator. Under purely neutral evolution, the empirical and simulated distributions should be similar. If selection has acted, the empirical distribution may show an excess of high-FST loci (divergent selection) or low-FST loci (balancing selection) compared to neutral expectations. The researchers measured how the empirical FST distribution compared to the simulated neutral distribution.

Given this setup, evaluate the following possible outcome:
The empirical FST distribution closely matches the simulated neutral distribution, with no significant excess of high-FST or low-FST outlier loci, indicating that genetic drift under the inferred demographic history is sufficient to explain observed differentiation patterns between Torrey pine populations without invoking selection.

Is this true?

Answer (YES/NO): NO